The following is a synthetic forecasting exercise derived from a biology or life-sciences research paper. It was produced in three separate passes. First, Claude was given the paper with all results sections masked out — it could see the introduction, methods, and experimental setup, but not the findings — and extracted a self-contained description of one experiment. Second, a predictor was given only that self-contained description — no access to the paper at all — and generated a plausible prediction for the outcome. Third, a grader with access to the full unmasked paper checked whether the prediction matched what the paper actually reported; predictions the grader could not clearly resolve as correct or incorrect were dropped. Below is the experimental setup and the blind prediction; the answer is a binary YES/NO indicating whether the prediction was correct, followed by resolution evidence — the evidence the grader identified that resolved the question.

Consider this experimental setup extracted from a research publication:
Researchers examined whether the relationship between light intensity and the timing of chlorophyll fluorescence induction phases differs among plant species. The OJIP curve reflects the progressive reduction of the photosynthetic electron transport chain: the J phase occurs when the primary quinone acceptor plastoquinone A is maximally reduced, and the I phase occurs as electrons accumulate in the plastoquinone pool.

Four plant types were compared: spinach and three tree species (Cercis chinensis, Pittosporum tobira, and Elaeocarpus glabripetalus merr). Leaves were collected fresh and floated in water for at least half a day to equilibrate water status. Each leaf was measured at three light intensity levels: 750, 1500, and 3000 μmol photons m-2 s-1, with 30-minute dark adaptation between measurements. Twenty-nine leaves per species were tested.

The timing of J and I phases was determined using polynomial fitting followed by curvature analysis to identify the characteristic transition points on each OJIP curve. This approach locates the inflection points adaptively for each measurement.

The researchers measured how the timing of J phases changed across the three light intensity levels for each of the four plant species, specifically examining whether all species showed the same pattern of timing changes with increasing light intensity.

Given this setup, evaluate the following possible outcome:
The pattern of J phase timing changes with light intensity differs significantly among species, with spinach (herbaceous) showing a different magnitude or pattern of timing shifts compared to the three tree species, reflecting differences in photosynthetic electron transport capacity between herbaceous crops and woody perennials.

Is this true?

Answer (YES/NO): NO